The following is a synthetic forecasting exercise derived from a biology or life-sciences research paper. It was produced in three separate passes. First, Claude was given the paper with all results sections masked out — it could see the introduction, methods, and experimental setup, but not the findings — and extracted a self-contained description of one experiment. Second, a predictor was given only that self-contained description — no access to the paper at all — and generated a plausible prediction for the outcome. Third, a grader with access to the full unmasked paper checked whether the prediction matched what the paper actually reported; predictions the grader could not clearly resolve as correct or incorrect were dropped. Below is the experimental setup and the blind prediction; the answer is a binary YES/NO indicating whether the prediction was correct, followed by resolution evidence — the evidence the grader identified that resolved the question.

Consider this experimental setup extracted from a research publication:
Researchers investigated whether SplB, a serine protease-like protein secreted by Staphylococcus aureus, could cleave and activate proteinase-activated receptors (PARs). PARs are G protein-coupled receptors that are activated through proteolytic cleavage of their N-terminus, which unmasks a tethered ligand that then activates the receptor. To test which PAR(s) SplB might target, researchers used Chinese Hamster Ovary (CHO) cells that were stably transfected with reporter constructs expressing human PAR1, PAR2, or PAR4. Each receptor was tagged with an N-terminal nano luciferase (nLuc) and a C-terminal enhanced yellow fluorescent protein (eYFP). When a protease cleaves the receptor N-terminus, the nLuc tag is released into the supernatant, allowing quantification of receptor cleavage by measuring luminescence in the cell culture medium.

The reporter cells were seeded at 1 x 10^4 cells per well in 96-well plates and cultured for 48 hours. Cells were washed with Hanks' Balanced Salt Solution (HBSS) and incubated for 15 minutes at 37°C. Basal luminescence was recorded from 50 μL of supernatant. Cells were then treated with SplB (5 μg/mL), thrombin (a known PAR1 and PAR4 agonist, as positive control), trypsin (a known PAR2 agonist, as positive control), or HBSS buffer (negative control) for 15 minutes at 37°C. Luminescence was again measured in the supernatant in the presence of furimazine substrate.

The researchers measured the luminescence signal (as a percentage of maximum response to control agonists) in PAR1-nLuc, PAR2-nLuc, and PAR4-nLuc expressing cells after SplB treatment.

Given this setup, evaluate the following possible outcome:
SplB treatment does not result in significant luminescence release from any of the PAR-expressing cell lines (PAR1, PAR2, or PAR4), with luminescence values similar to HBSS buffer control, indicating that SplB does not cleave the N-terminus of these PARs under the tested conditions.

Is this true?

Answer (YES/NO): NO